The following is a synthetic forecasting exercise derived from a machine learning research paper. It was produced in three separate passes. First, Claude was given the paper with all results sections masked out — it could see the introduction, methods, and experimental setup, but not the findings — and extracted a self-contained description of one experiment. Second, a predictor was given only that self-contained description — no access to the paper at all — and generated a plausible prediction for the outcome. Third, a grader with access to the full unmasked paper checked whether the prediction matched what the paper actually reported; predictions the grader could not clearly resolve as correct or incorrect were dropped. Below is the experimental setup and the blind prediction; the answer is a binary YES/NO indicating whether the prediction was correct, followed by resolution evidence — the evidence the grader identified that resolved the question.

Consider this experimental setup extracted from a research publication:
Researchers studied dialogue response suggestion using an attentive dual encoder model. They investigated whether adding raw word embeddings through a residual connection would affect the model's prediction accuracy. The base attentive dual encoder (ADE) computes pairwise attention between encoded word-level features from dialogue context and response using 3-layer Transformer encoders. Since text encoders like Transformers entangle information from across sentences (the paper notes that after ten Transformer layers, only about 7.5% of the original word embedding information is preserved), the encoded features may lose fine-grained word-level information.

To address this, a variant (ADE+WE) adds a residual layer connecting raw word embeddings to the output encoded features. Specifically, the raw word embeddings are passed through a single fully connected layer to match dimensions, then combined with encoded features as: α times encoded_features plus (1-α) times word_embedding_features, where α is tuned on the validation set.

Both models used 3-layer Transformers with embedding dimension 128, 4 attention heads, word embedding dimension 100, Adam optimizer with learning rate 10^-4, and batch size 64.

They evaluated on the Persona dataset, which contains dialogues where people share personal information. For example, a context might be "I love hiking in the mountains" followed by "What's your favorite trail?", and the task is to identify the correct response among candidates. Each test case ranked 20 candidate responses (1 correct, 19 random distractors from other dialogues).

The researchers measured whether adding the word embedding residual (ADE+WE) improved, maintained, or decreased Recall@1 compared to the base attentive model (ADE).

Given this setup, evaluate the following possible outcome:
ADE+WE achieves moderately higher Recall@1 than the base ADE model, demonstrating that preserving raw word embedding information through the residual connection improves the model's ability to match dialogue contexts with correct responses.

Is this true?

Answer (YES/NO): NO